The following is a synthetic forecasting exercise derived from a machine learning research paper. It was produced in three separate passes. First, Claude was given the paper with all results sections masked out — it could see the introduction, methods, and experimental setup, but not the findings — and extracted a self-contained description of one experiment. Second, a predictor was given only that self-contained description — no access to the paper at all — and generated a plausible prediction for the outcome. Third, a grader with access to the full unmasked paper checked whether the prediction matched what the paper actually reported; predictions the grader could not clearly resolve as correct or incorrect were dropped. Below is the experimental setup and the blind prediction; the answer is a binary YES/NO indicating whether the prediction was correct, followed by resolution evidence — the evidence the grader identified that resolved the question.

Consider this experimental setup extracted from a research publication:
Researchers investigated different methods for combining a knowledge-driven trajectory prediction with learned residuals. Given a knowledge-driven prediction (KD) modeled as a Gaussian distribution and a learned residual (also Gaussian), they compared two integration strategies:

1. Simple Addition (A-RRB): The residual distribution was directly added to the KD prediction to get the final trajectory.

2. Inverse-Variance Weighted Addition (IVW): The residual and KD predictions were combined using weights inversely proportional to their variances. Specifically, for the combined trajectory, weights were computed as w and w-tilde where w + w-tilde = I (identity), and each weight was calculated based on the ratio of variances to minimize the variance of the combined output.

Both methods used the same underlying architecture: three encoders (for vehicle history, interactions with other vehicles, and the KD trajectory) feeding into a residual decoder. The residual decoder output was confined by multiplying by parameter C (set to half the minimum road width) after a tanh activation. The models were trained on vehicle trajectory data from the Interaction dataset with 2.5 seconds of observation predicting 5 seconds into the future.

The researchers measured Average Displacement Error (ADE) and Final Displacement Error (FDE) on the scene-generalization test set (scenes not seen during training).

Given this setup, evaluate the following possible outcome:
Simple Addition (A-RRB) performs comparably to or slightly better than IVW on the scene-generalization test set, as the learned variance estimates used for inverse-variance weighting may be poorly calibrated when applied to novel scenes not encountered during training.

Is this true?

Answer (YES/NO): NO